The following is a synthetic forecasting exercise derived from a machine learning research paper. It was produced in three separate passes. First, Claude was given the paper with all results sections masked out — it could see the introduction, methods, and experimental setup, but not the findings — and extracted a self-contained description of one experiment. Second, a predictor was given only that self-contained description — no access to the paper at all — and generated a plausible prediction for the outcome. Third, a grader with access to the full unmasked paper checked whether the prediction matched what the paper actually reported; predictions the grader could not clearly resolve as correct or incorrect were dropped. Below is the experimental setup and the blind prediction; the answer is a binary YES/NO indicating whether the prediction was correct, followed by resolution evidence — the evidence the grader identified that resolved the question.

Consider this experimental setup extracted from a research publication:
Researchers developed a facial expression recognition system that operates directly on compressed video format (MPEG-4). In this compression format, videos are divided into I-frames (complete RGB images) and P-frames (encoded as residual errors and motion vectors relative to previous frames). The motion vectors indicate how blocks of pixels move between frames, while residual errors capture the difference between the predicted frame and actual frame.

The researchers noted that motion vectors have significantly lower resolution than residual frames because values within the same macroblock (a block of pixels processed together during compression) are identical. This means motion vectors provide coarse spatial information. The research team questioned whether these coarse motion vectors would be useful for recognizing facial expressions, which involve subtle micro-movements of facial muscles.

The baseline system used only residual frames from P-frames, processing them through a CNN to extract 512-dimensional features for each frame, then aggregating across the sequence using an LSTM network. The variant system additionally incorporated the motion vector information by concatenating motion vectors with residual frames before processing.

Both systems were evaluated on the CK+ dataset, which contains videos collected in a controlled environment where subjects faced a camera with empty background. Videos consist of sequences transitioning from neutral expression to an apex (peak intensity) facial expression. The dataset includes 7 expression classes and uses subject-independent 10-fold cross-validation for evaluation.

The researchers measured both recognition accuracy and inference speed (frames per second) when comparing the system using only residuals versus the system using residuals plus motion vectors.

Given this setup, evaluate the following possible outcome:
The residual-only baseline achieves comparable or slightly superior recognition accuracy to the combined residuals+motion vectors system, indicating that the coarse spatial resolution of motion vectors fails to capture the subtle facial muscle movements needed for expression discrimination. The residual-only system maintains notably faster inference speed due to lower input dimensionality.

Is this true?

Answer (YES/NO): NO